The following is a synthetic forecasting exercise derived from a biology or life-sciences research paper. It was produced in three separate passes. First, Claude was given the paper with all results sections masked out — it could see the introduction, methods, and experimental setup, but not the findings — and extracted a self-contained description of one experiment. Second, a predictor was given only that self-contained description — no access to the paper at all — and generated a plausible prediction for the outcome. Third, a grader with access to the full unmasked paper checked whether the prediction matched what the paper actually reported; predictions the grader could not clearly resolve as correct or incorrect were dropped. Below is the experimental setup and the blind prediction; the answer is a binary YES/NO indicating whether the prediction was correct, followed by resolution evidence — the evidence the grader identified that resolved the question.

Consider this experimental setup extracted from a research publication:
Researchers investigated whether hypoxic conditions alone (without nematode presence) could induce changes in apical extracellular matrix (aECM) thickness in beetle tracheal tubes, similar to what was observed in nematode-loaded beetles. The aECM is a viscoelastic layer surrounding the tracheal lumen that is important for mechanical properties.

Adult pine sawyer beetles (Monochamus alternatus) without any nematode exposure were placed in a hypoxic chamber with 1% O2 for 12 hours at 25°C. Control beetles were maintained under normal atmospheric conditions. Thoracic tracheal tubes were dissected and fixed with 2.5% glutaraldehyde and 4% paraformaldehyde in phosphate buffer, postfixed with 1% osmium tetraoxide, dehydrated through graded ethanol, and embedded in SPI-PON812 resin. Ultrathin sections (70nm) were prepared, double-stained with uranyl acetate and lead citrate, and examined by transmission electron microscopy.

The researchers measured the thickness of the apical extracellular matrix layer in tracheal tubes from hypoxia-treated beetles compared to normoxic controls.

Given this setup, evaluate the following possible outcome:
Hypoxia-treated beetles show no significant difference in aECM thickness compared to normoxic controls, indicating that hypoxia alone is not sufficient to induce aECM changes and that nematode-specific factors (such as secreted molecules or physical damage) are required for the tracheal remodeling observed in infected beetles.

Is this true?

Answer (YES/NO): NO